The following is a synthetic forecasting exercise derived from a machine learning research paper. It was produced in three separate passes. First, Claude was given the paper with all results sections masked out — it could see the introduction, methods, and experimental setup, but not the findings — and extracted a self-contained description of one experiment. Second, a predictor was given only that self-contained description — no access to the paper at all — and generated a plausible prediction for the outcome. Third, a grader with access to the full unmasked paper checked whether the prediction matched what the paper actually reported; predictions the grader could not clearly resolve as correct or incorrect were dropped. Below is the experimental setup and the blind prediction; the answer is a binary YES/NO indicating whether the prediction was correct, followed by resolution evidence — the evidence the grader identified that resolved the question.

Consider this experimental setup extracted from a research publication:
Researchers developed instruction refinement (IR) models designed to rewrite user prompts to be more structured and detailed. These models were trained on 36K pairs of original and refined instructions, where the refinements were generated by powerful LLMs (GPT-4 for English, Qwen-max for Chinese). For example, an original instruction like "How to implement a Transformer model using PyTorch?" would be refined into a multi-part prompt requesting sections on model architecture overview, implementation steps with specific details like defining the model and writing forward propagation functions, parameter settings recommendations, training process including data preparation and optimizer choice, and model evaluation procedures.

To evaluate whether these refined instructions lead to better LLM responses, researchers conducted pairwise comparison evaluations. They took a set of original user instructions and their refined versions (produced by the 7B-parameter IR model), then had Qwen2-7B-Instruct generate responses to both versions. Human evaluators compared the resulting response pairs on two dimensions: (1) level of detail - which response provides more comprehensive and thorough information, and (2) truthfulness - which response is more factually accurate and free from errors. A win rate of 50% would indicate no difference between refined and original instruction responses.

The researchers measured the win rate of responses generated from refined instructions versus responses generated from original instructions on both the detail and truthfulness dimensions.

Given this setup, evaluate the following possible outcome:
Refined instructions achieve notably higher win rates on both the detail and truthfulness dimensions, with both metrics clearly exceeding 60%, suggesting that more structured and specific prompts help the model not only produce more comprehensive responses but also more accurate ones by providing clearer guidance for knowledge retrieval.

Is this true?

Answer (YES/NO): NO